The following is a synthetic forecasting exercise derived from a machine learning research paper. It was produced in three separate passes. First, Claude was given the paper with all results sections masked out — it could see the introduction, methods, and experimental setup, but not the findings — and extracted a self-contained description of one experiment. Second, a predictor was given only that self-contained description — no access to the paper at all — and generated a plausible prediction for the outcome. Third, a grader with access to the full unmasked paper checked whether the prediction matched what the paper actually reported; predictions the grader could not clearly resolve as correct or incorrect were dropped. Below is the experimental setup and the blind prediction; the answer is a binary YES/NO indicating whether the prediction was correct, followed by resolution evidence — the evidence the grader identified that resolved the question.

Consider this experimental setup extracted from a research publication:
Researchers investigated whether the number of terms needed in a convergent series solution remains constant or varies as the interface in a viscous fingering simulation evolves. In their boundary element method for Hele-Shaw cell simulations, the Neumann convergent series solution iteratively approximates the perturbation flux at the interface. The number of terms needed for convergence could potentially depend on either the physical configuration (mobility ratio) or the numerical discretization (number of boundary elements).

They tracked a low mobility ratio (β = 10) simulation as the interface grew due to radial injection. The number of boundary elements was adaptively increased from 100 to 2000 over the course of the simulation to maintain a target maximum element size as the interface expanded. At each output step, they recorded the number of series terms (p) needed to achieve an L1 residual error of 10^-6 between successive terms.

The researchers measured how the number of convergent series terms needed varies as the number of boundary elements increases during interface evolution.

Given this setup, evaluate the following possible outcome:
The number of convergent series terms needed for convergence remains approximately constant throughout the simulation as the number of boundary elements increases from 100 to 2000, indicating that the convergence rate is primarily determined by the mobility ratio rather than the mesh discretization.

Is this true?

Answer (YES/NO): YES